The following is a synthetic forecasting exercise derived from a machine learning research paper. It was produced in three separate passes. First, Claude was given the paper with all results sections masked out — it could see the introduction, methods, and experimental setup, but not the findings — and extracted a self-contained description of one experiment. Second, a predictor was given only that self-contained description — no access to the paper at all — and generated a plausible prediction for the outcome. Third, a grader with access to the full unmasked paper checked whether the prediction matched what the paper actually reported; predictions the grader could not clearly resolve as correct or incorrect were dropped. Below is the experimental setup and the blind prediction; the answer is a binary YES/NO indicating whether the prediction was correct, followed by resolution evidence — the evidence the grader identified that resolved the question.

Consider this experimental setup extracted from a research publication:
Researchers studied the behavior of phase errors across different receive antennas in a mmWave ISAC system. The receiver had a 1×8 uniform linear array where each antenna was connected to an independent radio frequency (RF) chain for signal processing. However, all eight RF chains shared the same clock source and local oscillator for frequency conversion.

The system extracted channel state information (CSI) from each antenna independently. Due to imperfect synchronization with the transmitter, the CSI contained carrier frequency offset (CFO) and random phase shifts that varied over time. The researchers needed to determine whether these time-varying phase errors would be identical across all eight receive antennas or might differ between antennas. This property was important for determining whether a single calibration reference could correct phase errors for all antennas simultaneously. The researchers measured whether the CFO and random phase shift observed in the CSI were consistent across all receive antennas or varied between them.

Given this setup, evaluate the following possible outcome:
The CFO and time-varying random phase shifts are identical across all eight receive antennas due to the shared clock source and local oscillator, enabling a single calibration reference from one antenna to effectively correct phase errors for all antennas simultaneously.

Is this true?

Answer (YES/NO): YES